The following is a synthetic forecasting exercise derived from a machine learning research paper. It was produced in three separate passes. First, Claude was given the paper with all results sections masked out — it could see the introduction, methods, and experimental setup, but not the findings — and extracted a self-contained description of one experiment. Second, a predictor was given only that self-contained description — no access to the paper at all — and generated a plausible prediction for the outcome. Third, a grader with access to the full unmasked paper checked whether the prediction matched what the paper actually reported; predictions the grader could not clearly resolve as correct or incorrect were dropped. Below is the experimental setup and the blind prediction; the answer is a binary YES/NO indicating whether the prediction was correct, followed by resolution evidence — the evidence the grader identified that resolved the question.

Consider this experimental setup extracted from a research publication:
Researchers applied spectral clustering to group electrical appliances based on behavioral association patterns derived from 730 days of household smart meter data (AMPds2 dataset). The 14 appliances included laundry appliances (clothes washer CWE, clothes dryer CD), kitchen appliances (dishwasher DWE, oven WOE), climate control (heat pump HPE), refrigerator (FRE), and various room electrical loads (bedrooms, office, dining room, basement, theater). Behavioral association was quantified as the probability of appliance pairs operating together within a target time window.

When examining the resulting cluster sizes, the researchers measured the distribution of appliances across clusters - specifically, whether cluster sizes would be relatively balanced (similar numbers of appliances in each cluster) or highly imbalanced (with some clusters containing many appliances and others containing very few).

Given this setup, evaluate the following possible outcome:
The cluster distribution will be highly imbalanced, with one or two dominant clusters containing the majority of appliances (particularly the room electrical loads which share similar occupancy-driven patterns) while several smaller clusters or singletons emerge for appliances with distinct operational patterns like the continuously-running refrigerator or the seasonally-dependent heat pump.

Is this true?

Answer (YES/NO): YES